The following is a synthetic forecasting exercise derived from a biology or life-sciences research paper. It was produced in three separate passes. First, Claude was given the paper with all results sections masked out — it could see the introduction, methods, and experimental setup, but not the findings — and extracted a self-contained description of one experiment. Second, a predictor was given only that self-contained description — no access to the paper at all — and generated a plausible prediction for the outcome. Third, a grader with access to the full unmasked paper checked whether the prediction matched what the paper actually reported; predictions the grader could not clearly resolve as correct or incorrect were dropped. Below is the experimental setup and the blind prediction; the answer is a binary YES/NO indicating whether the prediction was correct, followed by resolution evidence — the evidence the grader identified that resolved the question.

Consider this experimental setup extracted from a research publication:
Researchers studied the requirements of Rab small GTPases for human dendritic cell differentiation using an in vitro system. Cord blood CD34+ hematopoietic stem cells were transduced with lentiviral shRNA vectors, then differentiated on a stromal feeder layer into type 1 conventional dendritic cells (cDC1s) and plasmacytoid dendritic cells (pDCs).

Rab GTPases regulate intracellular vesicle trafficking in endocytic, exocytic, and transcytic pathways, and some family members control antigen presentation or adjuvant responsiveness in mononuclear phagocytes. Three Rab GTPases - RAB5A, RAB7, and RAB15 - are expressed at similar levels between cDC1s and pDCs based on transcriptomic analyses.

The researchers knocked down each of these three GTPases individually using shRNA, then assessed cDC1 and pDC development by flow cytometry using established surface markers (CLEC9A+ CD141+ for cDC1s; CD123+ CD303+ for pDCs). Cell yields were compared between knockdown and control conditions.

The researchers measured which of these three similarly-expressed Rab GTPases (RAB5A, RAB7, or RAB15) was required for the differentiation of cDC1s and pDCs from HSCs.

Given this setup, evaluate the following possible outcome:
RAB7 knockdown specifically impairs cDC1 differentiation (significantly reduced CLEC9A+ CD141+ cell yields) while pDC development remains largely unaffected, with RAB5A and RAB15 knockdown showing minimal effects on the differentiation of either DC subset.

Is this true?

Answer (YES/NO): NO